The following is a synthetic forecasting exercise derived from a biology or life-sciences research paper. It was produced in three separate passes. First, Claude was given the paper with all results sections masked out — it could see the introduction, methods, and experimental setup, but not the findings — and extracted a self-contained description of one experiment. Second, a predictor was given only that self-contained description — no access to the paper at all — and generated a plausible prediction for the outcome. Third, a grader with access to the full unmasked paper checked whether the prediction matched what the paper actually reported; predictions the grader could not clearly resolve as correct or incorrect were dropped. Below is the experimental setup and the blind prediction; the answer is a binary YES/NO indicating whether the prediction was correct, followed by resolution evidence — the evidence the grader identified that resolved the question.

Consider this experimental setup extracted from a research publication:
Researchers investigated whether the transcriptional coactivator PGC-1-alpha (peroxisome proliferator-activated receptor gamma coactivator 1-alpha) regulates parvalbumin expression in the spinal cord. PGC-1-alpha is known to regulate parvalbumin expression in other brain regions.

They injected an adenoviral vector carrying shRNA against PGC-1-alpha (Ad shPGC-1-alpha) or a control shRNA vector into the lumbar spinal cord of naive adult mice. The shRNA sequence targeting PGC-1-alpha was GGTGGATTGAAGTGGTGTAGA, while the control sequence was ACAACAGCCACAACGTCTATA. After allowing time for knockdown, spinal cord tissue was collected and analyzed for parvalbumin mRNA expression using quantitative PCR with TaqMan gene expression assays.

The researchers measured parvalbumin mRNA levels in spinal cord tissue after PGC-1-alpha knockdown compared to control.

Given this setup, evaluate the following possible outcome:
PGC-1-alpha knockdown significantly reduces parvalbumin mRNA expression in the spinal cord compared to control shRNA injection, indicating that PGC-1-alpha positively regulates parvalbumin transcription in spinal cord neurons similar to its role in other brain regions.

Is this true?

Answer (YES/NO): YES